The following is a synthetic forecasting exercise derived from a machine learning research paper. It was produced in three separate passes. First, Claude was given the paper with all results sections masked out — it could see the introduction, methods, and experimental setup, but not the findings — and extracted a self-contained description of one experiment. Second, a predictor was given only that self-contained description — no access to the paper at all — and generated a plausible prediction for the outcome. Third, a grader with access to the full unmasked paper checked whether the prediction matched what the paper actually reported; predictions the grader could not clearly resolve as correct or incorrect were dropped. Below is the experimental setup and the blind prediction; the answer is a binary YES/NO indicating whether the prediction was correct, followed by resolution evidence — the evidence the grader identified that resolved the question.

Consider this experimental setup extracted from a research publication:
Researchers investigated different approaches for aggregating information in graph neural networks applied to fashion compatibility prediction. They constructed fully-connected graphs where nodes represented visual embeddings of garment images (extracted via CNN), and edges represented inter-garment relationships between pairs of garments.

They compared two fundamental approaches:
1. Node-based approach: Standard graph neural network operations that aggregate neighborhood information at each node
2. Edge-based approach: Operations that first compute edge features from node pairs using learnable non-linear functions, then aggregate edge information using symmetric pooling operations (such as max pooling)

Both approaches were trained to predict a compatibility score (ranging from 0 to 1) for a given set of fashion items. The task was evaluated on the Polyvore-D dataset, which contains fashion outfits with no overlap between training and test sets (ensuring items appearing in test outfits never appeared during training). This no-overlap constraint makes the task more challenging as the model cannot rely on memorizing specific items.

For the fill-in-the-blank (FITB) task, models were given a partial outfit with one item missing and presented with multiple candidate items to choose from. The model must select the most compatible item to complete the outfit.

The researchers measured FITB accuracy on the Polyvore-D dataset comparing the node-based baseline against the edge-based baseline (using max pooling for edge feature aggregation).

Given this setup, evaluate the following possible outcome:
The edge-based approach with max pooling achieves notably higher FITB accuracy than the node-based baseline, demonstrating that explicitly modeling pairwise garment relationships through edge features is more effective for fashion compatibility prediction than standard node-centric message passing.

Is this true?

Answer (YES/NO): YES